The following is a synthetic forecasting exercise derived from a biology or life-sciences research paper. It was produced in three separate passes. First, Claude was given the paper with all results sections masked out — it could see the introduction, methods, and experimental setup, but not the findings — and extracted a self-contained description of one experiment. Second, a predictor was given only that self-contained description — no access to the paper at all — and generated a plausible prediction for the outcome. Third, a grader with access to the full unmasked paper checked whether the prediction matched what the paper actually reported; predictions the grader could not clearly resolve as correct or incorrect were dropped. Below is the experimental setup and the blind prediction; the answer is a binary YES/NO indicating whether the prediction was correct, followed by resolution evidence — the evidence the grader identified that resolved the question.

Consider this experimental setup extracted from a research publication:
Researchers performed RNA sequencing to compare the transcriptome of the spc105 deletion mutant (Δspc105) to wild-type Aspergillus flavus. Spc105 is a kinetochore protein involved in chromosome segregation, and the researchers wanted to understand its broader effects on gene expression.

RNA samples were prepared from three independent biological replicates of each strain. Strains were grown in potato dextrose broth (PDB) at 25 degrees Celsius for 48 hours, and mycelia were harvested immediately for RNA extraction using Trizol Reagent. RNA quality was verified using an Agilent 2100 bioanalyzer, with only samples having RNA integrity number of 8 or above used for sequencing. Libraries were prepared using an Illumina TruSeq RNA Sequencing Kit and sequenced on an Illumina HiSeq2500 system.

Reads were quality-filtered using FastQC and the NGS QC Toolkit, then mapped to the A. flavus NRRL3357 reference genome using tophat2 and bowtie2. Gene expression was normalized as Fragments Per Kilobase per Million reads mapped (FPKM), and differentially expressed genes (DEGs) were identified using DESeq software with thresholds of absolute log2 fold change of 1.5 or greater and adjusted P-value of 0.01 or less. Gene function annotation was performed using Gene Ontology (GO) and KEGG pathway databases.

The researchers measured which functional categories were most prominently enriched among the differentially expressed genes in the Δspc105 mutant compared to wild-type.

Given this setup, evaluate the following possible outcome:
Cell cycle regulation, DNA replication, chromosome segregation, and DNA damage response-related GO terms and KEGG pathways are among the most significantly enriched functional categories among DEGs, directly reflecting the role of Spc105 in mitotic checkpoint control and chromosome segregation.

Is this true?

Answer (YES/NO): NO